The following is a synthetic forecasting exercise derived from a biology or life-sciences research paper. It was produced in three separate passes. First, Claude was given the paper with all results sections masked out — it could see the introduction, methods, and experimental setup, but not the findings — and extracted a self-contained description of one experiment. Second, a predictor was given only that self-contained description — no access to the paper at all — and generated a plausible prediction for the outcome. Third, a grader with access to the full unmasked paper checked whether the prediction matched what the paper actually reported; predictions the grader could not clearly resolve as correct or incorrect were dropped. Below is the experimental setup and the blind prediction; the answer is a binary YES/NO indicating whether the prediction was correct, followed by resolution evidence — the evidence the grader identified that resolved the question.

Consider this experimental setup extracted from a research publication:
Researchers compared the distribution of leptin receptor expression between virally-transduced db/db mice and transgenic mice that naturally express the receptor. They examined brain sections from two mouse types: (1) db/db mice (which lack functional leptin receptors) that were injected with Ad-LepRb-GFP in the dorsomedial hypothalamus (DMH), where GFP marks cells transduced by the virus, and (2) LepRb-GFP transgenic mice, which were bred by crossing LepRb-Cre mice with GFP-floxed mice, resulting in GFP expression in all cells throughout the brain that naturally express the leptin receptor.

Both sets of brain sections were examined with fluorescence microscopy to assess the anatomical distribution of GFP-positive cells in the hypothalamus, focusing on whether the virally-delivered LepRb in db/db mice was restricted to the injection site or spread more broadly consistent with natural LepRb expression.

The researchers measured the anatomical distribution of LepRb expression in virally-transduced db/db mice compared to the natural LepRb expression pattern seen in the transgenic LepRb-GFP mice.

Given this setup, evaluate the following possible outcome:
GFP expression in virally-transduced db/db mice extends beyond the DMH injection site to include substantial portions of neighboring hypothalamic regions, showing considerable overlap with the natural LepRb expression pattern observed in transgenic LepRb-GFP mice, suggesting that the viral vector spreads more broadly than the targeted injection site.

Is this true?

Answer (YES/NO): NO